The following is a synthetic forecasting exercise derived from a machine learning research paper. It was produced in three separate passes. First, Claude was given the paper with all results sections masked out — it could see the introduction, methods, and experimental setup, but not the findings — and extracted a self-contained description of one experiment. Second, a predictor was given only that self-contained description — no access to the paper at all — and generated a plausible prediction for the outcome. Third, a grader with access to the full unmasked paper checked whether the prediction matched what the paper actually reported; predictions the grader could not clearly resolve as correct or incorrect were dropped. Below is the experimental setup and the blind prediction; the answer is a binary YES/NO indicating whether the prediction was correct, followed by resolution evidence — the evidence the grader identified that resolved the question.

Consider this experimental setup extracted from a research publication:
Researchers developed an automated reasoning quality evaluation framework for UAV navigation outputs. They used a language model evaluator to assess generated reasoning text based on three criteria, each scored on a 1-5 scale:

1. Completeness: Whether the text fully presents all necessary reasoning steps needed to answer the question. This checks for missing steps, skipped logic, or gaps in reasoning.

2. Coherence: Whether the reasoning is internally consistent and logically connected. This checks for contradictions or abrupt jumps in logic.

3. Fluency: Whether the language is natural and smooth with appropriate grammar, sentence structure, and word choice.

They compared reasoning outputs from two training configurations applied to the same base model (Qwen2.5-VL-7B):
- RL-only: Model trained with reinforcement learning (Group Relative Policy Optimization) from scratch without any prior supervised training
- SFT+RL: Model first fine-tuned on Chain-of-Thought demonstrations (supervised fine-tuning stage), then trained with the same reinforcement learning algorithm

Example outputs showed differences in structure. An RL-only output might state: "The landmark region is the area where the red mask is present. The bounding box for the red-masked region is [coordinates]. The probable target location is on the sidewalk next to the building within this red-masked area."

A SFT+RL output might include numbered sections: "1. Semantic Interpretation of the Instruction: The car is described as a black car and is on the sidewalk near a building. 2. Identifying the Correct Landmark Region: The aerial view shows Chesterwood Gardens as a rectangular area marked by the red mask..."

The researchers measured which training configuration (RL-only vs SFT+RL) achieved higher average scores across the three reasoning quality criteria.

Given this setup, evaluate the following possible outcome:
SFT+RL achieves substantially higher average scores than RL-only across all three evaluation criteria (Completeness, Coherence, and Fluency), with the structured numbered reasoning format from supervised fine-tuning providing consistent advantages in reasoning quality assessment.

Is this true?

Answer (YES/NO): NO